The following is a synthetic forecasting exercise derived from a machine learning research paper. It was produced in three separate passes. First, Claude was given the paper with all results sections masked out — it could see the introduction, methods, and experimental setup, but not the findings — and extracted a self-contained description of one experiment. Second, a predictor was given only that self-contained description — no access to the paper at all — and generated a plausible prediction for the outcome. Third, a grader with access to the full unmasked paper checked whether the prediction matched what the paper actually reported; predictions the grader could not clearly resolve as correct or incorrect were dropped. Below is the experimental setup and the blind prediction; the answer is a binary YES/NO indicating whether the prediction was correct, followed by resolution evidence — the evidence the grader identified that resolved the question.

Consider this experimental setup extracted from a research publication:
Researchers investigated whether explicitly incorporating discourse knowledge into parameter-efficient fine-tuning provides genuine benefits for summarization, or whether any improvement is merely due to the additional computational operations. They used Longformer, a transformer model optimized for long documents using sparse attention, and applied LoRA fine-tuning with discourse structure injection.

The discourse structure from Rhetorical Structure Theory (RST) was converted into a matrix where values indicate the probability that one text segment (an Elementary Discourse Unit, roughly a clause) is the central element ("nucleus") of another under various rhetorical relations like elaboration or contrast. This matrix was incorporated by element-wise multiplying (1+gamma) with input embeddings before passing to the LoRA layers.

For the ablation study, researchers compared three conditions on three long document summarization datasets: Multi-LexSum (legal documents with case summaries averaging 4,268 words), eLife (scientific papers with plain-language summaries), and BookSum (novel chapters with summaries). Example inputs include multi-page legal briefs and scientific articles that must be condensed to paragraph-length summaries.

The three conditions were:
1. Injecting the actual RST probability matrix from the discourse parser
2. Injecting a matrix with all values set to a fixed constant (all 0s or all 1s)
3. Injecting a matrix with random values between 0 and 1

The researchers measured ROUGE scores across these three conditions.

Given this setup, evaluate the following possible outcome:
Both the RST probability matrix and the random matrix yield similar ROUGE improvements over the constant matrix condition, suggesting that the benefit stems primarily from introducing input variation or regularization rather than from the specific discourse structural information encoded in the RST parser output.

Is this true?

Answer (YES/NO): NO